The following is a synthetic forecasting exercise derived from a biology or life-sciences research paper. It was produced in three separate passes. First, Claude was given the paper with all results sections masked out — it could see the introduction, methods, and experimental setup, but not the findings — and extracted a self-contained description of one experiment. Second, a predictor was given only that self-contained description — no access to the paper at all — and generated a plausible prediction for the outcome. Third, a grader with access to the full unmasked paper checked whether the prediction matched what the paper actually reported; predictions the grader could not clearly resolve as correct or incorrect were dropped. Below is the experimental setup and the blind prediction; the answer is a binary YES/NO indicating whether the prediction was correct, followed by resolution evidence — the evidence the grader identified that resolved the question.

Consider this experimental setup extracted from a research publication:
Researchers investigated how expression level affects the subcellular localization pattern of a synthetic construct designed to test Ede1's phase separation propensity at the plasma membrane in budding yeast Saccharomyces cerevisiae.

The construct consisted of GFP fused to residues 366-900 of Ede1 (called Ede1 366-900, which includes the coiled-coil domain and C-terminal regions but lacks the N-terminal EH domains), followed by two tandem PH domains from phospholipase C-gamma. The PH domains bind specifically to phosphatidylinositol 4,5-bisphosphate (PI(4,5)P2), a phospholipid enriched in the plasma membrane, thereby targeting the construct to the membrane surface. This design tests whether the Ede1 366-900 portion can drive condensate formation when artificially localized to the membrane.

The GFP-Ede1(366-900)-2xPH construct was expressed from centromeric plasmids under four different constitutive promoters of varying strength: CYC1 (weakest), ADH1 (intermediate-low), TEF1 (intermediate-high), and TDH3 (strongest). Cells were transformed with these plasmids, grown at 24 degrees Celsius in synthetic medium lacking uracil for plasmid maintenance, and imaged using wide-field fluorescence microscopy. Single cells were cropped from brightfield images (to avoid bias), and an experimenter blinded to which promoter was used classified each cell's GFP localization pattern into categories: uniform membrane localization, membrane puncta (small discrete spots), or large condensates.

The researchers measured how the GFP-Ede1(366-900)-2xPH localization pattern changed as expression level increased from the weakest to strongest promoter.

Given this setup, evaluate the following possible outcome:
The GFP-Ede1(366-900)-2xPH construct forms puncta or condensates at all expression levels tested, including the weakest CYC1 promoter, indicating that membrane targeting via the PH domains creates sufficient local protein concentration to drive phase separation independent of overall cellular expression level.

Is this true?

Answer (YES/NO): NO